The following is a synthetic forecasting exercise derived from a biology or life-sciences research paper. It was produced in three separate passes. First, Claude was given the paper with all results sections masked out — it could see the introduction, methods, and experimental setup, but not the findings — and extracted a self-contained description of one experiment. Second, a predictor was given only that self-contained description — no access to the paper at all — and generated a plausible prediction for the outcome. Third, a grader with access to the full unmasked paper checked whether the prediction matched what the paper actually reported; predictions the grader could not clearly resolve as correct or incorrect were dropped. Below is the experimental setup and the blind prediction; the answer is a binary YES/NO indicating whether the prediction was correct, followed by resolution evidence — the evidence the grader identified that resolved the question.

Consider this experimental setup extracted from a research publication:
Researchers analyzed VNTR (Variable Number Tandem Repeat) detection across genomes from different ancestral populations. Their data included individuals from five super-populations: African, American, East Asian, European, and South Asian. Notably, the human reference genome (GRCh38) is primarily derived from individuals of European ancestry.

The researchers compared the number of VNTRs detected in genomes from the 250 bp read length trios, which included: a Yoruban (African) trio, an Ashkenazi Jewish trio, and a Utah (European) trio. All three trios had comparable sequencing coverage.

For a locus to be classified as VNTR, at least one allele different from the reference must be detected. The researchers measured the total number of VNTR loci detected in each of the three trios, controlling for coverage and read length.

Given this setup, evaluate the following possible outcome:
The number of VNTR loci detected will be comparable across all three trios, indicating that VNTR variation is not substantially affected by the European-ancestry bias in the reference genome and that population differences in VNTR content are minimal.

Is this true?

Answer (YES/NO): NO